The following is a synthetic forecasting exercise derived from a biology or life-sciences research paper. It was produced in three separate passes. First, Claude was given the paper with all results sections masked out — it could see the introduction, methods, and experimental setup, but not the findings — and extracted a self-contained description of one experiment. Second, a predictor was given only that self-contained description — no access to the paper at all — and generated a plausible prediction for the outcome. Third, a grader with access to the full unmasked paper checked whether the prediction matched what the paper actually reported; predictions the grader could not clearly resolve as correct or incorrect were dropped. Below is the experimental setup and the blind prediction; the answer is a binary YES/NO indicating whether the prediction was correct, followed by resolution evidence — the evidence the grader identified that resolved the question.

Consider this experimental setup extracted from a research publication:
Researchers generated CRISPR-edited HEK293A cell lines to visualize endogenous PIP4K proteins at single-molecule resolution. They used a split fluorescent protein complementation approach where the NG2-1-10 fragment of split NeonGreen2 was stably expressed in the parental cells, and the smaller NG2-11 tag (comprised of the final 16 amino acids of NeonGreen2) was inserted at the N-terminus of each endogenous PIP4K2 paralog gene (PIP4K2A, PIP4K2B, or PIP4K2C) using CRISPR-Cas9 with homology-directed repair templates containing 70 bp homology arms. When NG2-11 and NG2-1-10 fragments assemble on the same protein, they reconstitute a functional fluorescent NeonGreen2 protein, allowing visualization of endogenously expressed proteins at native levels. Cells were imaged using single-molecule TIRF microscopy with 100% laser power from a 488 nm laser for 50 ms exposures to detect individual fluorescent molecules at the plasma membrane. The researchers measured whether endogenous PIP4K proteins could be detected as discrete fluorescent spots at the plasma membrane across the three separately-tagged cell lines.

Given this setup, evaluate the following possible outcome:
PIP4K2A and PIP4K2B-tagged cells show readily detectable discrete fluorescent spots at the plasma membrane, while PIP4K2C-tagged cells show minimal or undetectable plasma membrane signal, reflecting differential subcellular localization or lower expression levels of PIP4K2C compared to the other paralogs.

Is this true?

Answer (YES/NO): NO